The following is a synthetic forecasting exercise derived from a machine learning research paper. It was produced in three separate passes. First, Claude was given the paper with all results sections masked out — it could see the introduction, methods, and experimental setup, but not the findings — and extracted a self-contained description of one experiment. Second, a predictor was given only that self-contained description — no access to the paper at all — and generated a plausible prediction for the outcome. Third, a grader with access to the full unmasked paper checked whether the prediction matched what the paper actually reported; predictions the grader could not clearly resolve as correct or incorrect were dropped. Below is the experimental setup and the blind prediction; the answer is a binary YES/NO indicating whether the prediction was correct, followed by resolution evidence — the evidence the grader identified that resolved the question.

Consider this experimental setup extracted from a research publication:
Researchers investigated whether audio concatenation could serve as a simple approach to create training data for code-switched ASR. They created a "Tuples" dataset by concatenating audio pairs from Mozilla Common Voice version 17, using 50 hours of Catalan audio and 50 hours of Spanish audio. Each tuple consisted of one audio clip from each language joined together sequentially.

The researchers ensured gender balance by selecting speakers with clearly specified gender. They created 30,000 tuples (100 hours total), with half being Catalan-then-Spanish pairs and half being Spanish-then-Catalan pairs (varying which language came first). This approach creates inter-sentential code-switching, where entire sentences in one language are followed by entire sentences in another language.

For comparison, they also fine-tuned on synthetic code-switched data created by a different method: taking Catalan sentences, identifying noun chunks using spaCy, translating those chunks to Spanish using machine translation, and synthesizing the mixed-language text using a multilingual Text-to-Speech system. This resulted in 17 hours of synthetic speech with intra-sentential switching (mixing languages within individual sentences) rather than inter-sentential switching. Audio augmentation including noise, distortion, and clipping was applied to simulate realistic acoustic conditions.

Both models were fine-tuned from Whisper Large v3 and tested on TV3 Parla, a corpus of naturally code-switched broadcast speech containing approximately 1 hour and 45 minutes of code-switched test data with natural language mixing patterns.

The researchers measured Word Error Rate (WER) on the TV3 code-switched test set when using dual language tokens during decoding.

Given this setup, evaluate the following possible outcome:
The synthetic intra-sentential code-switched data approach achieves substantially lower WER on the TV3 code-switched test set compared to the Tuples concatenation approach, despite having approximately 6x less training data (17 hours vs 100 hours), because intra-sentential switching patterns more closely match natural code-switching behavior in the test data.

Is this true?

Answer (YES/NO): YES